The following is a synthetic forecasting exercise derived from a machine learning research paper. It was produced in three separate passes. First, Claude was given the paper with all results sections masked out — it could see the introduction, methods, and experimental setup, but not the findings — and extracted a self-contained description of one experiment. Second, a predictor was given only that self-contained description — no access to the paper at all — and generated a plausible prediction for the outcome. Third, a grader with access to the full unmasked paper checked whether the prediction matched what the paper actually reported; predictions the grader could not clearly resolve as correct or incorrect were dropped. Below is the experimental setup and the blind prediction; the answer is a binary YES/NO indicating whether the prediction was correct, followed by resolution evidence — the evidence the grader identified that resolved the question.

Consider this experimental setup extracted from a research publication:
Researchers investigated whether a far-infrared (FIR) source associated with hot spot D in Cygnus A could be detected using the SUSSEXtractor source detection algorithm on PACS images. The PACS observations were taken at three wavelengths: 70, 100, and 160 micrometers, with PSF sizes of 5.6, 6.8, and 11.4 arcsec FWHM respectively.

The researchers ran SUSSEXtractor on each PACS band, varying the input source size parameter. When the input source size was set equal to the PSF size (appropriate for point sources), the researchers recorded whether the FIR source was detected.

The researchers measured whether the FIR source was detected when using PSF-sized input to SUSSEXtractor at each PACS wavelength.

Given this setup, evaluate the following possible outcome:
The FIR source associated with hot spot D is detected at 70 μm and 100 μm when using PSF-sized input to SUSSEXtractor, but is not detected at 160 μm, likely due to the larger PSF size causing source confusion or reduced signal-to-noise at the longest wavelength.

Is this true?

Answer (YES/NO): NO